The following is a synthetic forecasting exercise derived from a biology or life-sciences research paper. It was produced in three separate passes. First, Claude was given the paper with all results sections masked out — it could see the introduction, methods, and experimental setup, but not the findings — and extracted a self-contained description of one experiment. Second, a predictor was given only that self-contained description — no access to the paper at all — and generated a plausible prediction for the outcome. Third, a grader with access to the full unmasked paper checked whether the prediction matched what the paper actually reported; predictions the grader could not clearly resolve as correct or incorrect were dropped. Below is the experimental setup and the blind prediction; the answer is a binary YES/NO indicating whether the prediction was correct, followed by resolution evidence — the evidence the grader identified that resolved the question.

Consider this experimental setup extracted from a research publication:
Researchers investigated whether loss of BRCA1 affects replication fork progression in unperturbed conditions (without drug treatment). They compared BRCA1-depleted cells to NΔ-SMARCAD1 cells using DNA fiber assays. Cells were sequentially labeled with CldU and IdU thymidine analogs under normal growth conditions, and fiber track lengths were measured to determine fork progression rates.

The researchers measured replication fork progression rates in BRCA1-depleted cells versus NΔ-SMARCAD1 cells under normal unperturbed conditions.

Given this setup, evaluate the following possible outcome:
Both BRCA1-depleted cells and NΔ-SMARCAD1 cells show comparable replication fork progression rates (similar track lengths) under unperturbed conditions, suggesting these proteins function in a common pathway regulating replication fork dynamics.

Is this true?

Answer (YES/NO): NO